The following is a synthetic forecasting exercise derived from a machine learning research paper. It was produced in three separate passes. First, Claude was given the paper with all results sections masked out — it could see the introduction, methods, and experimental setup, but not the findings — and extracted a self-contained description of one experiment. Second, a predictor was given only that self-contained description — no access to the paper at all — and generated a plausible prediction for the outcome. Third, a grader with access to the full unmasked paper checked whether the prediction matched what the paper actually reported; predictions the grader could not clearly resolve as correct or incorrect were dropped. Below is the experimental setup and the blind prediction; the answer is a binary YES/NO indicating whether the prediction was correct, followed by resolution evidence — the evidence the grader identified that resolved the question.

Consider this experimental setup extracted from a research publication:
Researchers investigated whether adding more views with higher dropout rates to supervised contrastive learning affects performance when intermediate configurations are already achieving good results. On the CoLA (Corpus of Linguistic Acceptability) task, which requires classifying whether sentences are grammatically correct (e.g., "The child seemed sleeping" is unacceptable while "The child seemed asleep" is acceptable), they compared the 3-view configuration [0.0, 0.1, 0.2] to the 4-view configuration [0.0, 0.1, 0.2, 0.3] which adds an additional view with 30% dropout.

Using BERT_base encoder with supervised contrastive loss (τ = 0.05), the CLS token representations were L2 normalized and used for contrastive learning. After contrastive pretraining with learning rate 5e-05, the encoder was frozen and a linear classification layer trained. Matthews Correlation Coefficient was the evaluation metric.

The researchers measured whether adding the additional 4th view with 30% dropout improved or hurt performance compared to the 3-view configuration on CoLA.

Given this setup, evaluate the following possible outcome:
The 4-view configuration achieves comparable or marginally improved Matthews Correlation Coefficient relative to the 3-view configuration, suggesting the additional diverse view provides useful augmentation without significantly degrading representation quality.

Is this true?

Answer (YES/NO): NO